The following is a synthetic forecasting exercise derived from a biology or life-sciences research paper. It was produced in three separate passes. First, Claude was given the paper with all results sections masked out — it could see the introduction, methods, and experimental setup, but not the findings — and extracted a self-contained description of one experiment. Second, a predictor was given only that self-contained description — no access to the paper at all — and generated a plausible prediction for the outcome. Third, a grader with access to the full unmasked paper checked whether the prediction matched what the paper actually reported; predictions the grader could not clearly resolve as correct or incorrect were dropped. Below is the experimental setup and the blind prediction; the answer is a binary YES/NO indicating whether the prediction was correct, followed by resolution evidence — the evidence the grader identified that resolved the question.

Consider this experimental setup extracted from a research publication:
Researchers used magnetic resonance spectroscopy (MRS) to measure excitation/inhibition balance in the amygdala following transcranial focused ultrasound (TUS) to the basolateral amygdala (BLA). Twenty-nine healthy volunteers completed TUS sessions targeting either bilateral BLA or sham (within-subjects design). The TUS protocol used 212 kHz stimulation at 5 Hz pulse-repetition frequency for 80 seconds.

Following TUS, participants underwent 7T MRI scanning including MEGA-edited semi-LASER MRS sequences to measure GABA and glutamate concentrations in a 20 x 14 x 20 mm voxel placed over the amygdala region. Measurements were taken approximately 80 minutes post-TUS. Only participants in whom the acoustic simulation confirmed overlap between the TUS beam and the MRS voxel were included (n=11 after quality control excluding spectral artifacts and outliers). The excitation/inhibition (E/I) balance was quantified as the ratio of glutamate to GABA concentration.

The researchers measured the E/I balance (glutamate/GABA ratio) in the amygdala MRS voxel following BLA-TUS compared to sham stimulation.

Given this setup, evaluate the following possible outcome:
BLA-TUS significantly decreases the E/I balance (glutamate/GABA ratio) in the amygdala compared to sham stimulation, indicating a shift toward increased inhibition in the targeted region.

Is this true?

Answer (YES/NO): NO